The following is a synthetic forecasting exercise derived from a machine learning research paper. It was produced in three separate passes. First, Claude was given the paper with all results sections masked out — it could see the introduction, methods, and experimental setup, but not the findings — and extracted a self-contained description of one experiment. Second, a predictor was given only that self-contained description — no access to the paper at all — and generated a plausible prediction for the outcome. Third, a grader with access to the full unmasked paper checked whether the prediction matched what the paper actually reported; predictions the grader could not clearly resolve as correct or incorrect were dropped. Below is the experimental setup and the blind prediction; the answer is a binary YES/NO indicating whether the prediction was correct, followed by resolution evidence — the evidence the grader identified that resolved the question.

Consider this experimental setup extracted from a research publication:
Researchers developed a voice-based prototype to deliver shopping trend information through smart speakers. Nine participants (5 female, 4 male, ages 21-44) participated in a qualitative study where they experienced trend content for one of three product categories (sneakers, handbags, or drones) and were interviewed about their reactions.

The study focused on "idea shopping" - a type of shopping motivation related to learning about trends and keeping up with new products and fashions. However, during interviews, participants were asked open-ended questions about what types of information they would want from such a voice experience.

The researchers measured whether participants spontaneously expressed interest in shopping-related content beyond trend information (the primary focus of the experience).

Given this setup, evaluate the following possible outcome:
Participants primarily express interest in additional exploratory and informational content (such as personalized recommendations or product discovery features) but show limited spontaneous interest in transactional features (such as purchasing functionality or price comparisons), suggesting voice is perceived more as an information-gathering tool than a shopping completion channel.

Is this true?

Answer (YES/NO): NO